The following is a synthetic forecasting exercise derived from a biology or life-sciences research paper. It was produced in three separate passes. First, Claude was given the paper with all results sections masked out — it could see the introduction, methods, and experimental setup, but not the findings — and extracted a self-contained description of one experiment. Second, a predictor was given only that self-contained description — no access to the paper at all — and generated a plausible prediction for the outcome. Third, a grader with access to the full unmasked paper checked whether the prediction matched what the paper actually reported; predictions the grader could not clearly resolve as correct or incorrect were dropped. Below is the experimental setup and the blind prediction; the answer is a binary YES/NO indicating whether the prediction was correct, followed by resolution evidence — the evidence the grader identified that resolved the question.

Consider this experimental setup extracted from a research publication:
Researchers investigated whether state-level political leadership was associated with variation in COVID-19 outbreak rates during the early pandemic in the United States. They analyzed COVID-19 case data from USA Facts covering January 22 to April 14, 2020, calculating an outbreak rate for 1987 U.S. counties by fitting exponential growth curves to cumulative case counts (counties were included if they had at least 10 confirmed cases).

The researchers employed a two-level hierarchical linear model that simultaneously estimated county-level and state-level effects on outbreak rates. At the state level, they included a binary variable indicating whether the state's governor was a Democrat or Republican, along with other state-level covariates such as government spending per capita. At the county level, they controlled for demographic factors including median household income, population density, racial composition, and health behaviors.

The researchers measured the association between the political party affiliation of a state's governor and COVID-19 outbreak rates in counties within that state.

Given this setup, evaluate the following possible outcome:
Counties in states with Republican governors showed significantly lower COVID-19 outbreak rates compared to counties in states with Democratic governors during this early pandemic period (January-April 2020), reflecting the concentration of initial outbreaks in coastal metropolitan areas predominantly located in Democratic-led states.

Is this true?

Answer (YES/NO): NO